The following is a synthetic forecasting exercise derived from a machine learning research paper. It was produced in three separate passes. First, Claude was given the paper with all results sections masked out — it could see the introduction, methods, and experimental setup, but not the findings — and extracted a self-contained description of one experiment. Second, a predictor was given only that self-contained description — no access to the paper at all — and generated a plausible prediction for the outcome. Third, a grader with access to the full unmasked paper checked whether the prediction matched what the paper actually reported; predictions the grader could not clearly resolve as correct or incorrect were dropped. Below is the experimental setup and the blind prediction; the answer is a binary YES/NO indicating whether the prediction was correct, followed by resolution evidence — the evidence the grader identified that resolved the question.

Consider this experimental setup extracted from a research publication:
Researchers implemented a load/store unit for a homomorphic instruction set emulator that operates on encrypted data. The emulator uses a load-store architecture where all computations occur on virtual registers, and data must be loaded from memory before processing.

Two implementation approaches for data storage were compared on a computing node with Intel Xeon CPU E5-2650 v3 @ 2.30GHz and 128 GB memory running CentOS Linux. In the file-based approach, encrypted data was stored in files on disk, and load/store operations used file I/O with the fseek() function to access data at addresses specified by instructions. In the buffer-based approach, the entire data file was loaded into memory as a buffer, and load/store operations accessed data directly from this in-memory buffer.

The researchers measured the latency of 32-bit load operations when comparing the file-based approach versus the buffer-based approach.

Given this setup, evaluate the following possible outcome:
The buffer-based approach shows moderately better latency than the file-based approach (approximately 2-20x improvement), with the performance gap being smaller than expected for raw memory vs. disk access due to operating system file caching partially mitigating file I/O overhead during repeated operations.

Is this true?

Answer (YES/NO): YES